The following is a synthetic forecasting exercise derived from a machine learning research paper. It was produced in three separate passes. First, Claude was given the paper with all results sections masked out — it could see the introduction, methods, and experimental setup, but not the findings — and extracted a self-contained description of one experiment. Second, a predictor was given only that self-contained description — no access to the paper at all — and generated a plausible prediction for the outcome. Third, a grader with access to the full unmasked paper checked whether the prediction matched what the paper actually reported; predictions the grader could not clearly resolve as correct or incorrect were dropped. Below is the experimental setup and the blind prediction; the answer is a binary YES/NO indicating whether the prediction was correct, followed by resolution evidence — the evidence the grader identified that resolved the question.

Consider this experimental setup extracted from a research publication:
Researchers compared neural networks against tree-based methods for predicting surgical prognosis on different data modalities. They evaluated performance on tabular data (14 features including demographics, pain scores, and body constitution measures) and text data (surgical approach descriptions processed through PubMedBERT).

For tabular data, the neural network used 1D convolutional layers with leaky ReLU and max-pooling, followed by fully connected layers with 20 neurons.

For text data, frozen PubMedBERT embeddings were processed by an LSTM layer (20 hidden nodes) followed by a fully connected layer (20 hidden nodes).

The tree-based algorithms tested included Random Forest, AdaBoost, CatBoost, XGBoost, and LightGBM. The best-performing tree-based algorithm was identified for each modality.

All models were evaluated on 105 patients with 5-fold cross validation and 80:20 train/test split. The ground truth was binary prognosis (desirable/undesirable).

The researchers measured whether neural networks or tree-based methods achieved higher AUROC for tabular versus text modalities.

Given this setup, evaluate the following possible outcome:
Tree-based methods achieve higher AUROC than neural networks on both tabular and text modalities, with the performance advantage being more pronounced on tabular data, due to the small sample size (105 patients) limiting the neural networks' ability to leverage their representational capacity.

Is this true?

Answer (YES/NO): NO